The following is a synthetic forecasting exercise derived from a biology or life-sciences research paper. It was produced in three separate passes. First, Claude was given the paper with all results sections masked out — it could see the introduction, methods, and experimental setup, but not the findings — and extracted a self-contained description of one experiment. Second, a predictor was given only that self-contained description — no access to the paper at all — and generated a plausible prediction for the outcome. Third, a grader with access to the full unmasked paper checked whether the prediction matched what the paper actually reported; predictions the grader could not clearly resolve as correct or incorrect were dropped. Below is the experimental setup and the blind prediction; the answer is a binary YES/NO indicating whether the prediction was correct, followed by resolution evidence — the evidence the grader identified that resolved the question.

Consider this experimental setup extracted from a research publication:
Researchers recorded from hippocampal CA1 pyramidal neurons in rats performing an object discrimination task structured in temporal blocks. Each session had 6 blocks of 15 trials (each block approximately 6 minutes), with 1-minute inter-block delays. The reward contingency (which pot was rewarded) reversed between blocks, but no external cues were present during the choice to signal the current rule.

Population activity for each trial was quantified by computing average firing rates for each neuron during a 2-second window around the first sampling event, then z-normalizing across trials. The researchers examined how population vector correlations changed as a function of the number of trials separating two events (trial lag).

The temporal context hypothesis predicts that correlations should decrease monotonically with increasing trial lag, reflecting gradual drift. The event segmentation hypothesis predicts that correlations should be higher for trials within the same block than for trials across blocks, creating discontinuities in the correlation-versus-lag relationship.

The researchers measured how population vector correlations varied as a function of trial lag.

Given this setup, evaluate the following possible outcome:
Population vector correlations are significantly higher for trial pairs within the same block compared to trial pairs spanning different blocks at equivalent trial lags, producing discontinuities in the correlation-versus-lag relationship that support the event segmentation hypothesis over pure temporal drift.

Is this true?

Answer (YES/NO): NO